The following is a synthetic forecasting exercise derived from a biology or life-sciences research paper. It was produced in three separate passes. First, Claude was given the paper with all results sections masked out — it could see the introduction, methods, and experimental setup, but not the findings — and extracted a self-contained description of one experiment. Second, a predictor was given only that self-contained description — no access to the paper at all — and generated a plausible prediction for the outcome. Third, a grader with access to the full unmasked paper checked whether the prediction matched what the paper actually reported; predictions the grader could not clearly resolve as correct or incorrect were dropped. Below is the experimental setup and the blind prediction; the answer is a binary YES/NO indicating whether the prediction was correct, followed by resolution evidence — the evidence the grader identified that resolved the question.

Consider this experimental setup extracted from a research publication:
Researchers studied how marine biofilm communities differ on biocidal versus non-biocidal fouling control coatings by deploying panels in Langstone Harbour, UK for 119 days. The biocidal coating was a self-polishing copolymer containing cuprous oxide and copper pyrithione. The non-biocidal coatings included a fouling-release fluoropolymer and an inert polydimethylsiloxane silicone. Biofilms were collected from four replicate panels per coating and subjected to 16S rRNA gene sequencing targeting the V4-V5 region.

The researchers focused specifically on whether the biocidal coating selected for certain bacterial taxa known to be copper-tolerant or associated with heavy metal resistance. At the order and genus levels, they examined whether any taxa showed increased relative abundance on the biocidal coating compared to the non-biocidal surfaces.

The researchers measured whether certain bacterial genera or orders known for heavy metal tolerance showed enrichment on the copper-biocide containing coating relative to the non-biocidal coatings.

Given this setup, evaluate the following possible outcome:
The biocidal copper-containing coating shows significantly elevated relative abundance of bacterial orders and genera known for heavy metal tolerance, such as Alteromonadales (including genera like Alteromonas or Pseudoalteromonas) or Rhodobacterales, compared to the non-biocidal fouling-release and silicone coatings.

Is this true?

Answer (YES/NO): NO